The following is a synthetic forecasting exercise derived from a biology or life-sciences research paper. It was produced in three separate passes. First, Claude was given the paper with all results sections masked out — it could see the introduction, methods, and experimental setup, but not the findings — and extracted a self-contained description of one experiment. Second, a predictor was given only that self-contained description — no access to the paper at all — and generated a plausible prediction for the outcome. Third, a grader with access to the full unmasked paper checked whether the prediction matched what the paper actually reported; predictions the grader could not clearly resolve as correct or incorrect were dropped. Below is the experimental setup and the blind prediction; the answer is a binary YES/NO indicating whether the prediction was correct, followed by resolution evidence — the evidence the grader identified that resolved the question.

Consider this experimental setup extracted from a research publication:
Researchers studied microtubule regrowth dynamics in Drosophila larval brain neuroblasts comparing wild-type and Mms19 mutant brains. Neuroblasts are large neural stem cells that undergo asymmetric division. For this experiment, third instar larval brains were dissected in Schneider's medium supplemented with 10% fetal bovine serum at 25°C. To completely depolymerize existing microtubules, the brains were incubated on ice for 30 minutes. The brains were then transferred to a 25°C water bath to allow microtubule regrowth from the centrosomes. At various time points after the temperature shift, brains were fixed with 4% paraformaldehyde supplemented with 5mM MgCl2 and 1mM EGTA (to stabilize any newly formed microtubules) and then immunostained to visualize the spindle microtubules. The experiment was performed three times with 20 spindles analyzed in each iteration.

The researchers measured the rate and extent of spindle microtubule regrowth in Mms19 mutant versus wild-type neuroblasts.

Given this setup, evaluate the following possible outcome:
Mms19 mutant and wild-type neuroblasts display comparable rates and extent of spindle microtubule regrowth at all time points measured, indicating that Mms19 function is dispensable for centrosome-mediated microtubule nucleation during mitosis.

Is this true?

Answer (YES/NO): NO